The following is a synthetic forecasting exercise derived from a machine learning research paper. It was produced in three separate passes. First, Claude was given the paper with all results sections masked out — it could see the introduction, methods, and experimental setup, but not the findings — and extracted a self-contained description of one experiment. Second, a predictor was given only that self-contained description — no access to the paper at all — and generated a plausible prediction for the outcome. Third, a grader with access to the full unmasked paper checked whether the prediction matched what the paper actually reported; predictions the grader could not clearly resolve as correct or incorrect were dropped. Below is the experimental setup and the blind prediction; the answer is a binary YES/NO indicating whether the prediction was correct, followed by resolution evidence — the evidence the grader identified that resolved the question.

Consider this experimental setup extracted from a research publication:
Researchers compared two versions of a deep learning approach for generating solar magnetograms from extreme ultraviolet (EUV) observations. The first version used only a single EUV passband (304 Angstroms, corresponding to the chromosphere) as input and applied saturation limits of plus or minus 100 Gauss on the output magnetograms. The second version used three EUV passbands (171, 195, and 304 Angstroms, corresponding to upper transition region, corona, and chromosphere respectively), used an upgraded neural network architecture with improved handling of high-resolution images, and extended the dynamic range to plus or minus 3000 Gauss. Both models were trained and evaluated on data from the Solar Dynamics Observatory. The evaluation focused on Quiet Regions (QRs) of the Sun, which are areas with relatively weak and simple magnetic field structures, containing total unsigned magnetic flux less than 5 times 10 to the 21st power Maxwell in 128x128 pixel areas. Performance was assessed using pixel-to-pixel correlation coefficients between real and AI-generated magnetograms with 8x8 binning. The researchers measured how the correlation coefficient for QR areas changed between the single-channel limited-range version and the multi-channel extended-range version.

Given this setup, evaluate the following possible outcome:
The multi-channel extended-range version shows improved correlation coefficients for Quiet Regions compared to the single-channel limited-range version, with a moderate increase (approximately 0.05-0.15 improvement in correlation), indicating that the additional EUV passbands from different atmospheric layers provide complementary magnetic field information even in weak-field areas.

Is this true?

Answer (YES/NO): NO